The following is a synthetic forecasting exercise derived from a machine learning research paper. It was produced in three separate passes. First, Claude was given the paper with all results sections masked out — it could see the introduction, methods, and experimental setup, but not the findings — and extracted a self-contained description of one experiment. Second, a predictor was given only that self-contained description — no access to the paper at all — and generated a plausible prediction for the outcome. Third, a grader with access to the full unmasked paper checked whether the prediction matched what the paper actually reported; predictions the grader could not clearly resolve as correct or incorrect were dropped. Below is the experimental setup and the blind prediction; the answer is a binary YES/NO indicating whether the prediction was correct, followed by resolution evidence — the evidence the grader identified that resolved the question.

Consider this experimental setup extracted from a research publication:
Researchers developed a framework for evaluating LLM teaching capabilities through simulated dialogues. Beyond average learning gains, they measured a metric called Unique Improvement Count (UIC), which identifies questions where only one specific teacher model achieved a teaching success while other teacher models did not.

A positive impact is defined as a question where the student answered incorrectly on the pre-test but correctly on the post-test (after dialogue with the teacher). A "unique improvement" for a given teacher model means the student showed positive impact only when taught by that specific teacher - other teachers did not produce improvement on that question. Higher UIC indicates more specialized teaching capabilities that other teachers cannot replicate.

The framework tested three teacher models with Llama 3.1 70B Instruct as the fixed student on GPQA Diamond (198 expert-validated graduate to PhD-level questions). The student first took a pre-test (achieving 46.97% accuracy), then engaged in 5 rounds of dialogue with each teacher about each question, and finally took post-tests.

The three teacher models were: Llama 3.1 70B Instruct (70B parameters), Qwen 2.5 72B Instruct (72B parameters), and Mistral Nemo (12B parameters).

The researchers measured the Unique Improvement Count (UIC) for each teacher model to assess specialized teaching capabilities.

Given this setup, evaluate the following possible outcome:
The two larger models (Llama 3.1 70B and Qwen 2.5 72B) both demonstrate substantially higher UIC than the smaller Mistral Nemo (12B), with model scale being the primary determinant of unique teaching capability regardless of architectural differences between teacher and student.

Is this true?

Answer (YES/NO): NO